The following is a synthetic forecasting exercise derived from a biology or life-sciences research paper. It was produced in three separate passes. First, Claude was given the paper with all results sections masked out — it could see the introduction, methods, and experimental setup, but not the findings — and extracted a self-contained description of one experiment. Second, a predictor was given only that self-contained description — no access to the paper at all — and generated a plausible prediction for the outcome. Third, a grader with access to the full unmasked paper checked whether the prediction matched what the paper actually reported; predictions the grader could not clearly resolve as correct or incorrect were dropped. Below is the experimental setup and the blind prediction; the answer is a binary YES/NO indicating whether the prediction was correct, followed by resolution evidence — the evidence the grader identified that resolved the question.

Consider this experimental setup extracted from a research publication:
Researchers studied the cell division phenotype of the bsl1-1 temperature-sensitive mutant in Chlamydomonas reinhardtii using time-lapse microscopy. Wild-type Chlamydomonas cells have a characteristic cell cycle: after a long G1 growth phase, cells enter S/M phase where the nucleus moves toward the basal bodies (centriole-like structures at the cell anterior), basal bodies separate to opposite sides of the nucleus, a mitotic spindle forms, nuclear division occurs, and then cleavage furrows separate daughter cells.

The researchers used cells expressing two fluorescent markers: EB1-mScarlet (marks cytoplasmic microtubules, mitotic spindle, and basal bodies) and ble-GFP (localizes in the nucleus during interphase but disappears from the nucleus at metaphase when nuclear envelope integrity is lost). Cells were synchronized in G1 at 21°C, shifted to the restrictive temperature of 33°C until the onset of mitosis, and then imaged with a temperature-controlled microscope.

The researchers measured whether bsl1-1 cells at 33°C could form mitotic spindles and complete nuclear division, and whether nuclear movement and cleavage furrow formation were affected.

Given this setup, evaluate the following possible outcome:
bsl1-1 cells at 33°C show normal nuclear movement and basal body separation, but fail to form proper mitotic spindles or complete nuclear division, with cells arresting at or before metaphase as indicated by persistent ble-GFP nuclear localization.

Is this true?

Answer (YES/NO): YES